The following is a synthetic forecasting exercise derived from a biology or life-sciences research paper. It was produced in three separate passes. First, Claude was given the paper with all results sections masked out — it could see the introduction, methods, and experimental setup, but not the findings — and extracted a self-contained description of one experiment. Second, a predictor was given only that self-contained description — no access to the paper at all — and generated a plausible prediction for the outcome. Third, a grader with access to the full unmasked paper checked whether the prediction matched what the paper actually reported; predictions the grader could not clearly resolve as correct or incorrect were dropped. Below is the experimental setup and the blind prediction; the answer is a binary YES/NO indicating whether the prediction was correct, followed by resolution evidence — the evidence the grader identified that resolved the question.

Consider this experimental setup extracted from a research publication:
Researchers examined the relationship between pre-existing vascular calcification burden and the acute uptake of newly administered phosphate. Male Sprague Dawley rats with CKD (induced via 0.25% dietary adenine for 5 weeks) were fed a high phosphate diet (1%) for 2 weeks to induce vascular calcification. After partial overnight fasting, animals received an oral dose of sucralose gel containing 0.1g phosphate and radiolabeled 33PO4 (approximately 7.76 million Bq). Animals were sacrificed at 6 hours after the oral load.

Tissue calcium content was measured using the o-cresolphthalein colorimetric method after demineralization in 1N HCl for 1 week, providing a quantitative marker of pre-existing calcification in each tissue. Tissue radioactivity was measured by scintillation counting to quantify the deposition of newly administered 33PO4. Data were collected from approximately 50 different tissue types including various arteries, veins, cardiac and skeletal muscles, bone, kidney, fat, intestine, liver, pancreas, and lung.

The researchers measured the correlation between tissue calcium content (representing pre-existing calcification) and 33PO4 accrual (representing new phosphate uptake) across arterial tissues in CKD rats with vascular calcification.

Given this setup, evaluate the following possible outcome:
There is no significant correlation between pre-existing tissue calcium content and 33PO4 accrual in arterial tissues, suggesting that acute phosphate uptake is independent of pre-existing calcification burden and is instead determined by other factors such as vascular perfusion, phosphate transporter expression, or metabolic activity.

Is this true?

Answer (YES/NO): NO